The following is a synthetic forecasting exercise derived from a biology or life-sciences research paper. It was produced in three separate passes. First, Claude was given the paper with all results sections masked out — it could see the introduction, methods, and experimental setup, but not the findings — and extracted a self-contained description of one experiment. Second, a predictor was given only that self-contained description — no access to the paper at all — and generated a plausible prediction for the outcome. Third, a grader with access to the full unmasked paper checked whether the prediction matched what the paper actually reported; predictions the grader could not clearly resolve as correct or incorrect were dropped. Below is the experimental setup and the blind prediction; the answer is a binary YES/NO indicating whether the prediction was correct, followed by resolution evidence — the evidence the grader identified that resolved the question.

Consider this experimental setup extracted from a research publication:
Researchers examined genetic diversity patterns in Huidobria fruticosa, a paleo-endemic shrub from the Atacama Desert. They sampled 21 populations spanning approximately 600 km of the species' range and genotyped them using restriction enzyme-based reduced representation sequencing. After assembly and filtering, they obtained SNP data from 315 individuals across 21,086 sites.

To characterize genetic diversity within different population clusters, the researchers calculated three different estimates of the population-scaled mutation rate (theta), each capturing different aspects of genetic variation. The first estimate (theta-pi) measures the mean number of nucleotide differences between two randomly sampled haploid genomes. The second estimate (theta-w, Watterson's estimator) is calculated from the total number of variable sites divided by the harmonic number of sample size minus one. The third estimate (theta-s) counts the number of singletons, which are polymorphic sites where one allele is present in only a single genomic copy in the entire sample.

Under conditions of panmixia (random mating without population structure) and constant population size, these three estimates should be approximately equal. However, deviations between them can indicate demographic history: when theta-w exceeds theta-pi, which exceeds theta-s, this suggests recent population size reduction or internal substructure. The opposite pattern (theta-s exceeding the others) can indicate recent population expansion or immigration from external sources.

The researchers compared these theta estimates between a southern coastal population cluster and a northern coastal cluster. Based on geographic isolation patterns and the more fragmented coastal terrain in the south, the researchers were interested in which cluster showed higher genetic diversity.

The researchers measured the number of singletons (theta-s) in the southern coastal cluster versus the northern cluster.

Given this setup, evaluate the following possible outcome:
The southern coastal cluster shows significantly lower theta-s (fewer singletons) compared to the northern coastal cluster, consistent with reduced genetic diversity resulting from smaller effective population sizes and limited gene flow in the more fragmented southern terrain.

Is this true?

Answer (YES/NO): NO